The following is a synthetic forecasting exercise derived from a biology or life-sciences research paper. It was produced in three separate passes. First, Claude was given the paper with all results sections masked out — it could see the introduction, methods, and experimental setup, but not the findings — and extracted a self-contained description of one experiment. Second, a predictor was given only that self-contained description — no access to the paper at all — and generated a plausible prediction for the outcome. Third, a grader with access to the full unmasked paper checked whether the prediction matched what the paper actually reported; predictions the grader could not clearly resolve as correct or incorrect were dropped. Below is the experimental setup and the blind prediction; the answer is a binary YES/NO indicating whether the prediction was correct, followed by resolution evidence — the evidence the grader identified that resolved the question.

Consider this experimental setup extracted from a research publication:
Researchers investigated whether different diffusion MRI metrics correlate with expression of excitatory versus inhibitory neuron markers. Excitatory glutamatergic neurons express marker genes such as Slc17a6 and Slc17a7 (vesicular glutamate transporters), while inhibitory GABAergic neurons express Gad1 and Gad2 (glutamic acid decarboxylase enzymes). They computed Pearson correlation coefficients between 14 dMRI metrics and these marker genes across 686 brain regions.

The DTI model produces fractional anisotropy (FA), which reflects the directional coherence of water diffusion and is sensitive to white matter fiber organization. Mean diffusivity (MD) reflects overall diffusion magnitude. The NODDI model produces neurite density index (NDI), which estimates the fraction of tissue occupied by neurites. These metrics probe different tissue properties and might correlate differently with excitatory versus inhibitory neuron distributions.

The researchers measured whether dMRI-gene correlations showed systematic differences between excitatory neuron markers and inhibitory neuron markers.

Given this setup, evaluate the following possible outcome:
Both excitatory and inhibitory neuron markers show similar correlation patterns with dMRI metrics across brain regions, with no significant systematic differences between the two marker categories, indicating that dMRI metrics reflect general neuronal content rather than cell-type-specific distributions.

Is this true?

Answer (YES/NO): NO